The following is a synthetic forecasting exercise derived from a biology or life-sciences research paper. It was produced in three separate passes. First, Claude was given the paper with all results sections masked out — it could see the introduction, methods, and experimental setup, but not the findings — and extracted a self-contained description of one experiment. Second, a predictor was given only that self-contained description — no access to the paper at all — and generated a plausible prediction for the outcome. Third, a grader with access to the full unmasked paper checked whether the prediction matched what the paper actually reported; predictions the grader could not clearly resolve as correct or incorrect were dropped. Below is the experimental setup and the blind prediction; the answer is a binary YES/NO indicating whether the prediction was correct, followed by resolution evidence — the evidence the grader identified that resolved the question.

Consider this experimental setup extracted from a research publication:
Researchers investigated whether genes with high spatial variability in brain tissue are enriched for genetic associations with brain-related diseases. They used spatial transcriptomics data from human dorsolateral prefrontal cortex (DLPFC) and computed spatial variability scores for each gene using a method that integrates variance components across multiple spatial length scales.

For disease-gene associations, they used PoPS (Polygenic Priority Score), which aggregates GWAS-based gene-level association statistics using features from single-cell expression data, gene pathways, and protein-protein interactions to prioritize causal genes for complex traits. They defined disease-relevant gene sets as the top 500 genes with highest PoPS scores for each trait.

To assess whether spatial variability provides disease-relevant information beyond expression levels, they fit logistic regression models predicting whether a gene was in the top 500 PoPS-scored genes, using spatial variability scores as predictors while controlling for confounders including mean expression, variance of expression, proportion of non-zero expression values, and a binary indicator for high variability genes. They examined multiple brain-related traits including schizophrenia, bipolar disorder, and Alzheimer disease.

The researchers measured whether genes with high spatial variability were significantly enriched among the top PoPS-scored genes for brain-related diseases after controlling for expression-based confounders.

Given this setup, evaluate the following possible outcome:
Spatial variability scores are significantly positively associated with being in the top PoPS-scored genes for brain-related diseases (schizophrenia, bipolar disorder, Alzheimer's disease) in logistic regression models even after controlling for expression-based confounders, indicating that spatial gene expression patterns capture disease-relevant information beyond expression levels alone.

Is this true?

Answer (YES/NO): YES